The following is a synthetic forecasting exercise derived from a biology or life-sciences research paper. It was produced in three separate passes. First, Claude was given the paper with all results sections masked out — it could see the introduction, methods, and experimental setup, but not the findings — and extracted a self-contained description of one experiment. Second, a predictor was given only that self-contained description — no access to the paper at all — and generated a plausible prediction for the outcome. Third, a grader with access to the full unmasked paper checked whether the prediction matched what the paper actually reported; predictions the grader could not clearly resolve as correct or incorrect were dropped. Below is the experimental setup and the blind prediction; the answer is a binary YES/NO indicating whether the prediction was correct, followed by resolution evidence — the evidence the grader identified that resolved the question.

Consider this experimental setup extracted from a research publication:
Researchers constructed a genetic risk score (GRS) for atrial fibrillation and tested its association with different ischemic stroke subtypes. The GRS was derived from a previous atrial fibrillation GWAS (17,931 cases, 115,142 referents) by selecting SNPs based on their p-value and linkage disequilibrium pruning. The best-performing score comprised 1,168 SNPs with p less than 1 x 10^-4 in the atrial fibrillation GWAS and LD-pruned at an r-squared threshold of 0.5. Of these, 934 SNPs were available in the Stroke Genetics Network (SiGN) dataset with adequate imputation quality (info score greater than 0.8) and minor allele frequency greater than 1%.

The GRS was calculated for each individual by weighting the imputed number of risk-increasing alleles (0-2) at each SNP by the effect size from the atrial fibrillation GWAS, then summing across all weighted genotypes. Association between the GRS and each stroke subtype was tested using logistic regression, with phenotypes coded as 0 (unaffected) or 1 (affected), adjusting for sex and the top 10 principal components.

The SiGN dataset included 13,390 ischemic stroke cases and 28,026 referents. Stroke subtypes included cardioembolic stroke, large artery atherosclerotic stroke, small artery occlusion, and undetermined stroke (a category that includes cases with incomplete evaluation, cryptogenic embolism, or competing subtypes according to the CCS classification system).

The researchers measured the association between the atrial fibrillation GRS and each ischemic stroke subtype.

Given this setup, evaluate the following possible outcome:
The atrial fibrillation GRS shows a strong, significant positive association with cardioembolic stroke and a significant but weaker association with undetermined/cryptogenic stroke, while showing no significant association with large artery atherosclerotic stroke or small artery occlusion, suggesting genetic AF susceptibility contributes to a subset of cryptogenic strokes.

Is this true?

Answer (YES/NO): YES